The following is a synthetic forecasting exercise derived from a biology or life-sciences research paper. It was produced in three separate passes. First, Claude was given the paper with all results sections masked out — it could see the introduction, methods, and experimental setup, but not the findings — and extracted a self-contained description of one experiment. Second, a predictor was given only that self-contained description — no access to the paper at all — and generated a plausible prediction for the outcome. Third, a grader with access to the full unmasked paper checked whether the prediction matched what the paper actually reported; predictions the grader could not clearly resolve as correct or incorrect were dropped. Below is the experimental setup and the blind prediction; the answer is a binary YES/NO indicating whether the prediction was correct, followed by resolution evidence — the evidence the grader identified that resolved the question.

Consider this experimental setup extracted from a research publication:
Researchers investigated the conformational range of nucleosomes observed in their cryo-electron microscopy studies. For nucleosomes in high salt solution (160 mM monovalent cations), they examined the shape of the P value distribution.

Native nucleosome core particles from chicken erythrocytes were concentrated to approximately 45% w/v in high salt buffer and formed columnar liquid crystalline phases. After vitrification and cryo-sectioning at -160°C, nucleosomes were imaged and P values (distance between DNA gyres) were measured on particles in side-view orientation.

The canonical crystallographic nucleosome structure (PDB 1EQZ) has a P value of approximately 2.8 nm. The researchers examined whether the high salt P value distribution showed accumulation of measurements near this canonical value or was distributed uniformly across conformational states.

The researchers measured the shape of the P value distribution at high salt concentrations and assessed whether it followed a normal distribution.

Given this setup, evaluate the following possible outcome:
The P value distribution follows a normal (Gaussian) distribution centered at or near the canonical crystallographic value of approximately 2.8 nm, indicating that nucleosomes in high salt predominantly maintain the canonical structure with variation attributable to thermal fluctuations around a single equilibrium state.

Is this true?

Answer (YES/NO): NO